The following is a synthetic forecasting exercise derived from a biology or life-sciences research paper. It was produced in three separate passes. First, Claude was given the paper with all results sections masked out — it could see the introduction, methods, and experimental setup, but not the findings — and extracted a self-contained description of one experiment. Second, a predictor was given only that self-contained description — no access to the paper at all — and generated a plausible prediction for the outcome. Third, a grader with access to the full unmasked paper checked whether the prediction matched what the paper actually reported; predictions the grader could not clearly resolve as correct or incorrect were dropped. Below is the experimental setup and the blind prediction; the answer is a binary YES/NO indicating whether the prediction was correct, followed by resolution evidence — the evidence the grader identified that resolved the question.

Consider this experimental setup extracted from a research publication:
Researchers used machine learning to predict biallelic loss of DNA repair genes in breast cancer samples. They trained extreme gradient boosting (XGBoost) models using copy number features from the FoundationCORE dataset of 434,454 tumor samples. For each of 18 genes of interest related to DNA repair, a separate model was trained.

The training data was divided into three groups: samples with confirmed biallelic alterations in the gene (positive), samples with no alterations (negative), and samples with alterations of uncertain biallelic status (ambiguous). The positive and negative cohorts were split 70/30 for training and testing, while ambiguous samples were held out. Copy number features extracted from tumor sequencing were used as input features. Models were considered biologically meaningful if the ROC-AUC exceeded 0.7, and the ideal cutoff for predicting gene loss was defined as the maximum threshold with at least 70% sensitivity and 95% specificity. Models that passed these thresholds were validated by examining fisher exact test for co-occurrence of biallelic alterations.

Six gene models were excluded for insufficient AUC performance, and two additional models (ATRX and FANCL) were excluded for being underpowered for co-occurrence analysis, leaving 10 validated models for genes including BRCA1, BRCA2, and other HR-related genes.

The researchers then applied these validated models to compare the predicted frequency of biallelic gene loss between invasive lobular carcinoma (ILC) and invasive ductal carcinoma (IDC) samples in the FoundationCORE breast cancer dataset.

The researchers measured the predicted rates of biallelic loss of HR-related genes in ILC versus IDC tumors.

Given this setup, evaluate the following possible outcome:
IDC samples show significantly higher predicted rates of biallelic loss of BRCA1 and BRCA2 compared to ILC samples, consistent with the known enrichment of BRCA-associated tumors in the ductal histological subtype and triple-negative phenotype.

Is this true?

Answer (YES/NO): YES